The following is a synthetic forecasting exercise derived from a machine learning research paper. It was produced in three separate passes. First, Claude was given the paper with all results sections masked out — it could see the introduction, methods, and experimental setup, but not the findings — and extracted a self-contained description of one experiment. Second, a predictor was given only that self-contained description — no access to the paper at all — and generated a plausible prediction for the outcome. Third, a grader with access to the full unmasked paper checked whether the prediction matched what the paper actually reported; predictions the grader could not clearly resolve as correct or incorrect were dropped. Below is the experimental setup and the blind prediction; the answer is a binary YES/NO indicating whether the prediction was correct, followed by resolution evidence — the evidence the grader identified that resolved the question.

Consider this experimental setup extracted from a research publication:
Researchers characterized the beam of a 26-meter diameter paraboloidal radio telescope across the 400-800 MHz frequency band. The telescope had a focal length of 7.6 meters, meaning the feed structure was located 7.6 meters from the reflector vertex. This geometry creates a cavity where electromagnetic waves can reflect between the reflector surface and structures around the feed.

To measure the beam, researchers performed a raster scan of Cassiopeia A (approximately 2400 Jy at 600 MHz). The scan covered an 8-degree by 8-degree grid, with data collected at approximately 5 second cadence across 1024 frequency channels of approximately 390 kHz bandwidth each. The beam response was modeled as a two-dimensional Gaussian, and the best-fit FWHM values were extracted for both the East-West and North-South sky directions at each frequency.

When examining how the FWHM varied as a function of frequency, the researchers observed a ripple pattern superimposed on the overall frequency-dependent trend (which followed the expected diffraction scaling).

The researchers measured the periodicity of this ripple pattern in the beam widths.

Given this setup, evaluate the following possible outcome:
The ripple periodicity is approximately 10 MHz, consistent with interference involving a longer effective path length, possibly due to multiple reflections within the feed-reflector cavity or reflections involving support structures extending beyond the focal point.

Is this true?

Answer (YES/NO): NO